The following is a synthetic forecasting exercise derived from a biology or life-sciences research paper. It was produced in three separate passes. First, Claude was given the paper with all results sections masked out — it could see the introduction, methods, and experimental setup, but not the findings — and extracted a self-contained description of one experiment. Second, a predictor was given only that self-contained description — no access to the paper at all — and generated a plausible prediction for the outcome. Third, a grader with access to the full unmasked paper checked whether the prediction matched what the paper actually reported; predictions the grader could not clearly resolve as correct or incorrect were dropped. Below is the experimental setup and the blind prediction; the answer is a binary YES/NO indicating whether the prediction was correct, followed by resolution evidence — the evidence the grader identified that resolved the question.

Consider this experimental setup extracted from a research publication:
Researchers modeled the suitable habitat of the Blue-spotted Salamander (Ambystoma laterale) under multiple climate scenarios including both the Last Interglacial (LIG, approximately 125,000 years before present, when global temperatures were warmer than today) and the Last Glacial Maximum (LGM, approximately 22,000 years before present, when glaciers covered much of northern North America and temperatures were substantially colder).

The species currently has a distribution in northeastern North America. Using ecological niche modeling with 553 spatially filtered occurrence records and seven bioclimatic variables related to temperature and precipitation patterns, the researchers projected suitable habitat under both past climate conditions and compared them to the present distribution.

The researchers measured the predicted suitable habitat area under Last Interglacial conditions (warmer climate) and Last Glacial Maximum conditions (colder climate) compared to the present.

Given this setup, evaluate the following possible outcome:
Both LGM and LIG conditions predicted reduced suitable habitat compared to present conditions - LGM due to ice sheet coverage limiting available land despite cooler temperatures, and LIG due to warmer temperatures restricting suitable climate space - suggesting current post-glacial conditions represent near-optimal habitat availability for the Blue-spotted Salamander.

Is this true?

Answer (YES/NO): YES